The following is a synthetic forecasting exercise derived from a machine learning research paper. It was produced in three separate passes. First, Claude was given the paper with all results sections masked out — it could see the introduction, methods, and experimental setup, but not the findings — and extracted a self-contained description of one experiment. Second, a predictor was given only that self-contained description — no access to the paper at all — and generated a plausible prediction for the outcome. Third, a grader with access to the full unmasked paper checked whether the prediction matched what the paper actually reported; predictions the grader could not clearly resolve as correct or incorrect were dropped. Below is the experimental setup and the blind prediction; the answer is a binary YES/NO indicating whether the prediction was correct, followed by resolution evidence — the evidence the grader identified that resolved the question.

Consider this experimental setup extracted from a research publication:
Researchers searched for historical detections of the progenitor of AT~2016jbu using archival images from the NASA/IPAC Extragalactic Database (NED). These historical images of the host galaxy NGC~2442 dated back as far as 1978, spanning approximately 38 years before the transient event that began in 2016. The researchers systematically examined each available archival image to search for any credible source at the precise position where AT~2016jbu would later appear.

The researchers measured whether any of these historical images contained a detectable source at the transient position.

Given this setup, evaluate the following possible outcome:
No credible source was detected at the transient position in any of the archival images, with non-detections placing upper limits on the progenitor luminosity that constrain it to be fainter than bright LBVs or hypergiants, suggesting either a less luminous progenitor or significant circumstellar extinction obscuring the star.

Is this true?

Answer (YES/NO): NO